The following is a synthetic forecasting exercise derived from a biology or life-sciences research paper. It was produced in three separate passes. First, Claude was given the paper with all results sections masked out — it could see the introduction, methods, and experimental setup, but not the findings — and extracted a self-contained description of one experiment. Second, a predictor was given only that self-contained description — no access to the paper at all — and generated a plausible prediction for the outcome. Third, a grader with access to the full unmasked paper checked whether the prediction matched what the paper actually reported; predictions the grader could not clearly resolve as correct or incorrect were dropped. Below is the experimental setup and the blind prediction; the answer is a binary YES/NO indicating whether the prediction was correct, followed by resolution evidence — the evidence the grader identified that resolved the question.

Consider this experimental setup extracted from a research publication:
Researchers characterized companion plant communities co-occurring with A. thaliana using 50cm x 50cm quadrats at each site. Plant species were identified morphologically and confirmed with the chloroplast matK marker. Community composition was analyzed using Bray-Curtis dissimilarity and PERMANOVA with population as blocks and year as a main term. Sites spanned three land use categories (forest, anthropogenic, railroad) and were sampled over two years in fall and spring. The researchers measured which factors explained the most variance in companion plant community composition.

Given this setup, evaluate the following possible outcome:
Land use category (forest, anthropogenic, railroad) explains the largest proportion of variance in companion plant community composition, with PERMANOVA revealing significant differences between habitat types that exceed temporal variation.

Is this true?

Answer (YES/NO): YES